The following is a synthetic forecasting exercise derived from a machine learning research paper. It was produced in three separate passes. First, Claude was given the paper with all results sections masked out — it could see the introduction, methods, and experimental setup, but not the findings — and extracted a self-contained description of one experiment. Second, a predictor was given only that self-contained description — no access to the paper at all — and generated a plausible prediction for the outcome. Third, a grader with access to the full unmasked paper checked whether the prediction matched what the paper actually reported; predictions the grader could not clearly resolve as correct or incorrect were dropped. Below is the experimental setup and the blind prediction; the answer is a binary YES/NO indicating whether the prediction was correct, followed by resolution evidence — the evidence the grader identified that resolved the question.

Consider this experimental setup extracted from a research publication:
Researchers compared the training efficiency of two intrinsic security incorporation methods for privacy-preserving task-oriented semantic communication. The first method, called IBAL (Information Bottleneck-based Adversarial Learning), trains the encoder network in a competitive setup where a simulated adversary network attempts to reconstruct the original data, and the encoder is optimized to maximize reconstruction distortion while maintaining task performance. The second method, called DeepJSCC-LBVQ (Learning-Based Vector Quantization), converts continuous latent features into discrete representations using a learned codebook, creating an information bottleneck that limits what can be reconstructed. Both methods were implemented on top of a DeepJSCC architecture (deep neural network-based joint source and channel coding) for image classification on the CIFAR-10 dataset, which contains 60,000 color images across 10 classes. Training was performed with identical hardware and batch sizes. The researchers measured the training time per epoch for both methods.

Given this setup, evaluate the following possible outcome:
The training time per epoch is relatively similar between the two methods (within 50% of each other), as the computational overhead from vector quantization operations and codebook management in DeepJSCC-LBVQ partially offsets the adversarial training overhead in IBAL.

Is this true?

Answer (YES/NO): YES